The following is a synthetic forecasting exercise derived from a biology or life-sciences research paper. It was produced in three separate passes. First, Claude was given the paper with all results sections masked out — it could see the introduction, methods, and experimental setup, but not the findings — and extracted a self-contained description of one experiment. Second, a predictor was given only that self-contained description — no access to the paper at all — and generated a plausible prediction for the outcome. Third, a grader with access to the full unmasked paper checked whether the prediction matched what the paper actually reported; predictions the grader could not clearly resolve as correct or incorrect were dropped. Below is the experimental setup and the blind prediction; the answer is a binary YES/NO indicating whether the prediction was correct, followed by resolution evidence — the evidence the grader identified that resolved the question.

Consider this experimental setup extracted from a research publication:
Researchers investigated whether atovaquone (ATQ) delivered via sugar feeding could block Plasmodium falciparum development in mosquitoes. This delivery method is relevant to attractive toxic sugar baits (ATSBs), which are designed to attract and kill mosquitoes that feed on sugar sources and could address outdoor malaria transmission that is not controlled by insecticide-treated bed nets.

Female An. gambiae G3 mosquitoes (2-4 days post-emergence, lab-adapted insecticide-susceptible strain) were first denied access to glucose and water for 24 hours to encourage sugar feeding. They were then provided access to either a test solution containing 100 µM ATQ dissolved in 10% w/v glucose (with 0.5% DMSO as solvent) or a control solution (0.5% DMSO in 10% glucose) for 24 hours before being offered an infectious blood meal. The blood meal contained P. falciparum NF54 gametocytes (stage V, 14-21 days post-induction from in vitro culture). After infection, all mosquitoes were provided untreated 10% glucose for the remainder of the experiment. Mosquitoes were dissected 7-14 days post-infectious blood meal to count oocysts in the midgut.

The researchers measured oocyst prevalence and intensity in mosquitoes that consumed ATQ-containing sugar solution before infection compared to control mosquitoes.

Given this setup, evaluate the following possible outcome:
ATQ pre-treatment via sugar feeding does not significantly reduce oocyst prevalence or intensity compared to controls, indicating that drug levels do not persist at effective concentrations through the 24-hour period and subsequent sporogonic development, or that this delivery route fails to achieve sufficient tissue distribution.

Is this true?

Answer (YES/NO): NO